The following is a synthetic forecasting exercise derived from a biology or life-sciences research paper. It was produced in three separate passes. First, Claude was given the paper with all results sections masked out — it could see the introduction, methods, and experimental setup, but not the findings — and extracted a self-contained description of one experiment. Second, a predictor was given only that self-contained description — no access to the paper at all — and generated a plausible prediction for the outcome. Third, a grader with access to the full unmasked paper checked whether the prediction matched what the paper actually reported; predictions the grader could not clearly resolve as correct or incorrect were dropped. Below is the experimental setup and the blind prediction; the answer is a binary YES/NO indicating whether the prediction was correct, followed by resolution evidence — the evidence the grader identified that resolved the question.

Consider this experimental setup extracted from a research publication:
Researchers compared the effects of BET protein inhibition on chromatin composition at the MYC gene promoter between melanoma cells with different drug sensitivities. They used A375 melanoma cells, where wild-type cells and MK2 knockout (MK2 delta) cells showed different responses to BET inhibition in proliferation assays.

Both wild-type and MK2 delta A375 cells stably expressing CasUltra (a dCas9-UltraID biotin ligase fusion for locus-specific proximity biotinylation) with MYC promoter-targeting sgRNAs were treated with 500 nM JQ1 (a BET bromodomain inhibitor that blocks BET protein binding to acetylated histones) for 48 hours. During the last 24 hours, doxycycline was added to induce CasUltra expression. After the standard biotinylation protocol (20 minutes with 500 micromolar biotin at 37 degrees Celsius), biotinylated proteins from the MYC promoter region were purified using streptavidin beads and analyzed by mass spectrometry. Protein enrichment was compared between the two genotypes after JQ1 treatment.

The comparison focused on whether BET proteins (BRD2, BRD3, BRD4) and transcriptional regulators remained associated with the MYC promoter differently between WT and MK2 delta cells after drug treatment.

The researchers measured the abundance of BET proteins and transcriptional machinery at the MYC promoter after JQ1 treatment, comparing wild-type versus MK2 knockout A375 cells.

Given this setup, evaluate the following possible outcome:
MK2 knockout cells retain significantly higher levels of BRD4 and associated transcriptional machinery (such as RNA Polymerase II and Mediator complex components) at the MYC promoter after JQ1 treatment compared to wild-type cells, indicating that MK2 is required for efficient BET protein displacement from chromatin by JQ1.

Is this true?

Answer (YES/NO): YES